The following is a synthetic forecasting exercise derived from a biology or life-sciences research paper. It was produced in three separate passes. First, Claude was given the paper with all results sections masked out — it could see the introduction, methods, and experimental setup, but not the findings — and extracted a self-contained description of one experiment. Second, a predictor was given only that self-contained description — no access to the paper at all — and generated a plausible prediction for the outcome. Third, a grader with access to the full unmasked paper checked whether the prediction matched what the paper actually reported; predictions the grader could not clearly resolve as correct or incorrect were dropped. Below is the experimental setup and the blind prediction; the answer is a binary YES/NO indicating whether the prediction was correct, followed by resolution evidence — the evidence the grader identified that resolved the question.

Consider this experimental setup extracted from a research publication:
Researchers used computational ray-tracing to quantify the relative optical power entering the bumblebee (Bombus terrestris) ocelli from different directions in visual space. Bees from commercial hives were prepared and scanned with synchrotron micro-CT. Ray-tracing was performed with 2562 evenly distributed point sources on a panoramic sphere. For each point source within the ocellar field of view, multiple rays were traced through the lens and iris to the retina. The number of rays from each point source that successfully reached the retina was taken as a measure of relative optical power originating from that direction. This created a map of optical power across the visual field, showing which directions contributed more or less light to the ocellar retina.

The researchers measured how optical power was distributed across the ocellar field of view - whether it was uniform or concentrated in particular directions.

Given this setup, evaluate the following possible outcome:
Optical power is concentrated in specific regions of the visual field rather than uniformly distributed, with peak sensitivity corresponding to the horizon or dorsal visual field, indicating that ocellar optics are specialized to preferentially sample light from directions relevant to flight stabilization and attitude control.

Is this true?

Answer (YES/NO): NO